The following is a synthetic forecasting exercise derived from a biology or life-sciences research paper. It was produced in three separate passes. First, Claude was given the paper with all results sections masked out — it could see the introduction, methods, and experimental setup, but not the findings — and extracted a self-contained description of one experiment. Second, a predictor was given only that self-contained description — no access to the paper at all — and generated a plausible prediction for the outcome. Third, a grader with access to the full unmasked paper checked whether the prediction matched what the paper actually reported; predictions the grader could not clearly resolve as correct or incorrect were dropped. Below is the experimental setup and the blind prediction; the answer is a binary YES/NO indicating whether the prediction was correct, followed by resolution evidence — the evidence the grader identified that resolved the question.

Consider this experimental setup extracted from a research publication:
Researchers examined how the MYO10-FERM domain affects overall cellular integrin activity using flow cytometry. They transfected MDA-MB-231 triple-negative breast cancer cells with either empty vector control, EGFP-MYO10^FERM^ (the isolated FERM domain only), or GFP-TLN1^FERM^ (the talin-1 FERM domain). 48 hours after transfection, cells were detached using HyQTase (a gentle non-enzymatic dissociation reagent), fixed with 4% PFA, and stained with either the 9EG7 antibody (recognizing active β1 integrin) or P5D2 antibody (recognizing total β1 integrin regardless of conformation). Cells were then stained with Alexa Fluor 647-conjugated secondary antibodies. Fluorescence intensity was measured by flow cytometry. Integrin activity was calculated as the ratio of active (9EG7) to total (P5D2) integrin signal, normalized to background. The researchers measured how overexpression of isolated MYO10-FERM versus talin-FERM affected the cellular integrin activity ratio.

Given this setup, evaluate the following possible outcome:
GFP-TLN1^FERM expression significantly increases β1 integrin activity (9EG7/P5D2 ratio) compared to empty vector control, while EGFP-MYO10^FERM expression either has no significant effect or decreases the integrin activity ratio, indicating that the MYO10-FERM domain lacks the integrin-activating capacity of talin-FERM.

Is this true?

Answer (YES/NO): YES